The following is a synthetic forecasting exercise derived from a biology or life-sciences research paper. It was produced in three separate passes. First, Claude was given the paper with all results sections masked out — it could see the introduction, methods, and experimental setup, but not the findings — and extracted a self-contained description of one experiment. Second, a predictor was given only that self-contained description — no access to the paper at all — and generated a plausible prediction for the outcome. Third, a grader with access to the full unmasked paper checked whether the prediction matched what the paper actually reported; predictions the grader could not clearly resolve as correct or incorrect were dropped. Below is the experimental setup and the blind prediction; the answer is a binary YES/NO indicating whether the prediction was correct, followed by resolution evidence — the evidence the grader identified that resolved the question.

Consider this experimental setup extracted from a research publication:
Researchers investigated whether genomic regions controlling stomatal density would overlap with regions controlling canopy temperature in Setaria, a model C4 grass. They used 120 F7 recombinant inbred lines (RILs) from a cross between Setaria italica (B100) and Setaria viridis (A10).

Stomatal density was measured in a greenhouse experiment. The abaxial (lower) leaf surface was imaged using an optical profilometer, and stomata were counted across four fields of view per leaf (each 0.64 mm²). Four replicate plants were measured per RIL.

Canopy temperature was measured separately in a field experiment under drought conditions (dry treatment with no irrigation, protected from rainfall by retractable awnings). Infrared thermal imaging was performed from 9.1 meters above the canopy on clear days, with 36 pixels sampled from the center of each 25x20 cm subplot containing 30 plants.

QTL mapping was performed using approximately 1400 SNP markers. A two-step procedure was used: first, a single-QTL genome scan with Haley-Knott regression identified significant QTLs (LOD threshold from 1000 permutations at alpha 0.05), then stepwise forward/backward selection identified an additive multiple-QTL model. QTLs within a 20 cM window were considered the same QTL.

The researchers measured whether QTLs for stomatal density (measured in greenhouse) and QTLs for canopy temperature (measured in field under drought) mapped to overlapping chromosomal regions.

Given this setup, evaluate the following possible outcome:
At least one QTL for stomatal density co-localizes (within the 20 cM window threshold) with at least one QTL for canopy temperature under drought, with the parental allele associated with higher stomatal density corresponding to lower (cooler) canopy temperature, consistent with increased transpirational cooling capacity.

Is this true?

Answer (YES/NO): NO